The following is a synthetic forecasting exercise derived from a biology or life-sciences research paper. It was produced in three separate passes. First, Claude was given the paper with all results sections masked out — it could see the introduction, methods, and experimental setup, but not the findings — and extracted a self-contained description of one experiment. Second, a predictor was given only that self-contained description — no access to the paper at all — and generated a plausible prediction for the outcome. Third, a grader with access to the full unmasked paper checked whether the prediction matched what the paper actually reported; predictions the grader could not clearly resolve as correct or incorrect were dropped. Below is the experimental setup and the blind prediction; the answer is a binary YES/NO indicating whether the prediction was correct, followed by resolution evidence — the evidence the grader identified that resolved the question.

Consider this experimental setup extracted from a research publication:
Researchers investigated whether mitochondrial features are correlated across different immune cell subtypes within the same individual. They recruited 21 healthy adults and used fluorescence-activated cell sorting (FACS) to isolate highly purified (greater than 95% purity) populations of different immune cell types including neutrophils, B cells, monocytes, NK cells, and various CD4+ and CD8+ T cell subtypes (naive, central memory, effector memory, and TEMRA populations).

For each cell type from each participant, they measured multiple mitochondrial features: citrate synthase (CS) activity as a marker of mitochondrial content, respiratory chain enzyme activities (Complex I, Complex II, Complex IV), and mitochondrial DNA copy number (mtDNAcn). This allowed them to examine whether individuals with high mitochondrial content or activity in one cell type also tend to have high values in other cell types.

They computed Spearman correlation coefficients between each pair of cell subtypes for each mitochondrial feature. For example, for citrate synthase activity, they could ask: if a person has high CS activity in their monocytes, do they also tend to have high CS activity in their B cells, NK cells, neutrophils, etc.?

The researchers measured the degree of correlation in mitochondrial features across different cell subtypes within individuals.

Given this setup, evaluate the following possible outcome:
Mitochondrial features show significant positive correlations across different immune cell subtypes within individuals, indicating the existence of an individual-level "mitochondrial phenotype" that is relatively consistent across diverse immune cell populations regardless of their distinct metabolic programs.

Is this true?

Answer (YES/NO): NO